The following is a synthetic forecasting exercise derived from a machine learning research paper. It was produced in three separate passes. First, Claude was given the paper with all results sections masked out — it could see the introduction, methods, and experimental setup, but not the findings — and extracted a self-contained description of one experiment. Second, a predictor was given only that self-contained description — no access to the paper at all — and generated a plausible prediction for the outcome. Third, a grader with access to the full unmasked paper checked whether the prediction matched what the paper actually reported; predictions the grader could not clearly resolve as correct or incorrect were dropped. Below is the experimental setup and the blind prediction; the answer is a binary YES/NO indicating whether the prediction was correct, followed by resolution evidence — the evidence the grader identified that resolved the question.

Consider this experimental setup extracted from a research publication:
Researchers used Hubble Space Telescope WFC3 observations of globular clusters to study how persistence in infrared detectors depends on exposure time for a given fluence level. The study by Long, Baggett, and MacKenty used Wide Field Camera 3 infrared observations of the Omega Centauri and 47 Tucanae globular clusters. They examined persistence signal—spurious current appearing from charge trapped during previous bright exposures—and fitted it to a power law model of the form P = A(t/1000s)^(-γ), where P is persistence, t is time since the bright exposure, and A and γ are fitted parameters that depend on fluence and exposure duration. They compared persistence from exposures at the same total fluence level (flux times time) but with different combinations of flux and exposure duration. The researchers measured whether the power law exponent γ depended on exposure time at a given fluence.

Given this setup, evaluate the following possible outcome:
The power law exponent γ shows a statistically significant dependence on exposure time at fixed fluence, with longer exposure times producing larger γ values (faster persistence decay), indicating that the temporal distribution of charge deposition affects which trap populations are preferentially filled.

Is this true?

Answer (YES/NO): NO